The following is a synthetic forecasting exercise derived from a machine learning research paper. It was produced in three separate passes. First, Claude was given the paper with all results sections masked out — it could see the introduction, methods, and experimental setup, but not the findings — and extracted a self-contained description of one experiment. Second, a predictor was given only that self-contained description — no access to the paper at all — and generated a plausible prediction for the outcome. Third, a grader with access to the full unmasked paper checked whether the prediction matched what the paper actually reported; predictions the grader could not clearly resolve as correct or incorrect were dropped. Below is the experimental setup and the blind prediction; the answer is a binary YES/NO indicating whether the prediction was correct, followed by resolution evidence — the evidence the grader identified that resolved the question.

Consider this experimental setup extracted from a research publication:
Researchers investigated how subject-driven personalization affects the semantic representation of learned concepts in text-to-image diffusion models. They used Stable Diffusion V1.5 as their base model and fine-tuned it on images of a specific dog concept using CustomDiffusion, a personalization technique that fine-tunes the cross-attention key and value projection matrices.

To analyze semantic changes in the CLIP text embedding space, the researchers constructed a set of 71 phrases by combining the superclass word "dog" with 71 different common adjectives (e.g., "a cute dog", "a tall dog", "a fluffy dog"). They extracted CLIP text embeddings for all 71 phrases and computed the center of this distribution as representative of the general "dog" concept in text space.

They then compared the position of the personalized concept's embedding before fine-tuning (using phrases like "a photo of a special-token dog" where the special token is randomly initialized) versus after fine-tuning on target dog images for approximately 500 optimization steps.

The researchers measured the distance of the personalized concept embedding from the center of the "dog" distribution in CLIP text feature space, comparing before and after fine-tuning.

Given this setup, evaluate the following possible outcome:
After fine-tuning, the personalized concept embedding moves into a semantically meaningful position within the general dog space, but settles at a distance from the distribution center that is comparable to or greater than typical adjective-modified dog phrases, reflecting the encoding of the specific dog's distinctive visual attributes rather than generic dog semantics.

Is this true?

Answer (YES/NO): NO